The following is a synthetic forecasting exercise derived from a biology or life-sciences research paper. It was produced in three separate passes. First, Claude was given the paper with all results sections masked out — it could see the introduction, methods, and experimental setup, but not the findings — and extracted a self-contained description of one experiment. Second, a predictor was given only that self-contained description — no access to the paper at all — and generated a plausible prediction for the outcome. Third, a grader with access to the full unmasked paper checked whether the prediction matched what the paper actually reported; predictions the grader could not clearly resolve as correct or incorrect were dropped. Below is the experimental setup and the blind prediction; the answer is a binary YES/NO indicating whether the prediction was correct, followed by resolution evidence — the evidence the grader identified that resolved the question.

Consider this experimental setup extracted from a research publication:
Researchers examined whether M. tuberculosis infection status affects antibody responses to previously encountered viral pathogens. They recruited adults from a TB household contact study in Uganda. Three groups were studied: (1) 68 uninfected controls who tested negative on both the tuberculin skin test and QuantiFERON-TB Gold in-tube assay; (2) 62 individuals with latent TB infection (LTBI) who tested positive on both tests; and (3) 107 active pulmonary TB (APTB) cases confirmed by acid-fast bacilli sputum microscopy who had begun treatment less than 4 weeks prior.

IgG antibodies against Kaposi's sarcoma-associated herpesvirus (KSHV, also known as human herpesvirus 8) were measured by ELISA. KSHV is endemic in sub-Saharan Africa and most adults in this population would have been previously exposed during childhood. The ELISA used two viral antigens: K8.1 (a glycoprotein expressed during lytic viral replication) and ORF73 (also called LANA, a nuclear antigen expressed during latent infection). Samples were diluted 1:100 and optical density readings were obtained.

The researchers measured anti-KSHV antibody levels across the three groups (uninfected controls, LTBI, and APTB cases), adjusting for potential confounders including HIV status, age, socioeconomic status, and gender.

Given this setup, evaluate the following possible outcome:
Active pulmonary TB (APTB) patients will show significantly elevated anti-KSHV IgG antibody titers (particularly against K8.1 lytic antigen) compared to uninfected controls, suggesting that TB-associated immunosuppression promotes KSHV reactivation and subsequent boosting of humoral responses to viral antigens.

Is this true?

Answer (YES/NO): NO